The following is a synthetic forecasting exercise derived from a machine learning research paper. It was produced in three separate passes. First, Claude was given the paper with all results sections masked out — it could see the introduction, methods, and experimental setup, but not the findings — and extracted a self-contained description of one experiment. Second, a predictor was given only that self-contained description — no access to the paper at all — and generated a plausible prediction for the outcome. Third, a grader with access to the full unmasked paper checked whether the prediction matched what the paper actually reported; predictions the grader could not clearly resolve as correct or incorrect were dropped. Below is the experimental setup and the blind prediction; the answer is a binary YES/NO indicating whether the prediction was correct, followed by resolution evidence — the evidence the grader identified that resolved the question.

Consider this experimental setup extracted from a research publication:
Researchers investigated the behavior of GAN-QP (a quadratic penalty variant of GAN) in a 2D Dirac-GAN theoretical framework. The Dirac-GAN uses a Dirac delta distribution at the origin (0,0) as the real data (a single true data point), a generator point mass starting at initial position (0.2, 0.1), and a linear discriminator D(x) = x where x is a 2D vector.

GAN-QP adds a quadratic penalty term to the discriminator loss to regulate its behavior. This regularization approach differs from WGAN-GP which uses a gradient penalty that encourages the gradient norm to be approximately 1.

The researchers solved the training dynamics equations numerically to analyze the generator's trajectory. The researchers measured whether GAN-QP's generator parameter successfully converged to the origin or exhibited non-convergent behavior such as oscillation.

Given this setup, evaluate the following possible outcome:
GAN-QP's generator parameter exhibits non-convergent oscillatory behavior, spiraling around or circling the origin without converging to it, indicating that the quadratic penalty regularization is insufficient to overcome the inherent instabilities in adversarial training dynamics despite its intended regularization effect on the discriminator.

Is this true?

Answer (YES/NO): YES